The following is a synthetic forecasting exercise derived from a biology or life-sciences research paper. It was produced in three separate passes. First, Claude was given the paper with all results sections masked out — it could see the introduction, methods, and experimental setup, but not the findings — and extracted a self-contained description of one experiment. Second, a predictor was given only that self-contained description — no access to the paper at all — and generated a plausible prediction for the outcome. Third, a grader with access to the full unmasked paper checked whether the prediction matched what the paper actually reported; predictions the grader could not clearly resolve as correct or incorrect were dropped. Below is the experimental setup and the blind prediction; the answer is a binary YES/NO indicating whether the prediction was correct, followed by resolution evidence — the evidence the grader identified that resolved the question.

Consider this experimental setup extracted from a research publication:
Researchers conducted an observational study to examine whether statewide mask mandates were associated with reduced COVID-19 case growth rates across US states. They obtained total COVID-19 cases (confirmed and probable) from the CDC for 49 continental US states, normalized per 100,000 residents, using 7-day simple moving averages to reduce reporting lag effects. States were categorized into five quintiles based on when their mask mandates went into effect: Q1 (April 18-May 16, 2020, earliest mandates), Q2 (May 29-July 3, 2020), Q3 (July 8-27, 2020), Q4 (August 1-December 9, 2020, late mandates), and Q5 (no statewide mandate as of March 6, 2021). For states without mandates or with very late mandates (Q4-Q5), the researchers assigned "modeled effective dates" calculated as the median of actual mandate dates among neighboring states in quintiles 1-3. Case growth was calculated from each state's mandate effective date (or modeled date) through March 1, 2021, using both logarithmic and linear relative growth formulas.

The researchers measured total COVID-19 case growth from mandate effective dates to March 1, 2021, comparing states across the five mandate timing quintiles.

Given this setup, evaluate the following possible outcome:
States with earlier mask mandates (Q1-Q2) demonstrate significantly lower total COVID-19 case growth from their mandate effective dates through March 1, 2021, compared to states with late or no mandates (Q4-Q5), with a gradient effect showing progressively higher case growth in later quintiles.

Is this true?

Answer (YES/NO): NO